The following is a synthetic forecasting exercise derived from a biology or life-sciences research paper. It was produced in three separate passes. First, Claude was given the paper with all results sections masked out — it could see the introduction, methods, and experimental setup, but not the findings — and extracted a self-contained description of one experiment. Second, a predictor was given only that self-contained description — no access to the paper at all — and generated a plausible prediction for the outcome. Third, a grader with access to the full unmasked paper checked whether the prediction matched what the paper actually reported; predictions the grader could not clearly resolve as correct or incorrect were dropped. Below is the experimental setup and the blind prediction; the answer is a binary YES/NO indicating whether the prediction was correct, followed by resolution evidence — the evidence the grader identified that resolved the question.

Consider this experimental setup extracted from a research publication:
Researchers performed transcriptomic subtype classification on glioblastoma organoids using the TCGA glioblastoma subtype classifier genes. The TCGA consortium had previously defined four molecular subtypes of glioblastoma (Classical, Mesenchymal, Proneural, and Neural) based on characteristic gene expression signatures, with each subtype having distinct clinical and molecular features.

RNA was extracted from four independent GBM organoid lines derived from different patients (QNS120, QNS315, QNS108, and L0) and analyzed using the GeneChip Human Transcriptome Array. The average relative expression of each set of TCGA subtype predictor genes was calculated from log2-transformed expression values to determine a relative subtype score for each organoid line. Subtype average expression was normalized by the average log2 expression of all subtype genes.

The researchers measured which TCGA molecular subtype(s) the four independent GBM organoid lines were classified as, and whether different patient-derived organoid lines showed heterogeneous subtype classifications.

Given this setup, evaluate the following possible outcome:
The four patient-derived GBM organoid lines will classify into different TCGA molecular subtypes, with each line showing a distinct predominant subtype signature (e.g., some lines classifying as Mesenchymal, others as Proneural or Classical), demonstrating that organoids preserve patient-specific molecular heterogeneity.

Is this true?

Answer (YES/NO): NO